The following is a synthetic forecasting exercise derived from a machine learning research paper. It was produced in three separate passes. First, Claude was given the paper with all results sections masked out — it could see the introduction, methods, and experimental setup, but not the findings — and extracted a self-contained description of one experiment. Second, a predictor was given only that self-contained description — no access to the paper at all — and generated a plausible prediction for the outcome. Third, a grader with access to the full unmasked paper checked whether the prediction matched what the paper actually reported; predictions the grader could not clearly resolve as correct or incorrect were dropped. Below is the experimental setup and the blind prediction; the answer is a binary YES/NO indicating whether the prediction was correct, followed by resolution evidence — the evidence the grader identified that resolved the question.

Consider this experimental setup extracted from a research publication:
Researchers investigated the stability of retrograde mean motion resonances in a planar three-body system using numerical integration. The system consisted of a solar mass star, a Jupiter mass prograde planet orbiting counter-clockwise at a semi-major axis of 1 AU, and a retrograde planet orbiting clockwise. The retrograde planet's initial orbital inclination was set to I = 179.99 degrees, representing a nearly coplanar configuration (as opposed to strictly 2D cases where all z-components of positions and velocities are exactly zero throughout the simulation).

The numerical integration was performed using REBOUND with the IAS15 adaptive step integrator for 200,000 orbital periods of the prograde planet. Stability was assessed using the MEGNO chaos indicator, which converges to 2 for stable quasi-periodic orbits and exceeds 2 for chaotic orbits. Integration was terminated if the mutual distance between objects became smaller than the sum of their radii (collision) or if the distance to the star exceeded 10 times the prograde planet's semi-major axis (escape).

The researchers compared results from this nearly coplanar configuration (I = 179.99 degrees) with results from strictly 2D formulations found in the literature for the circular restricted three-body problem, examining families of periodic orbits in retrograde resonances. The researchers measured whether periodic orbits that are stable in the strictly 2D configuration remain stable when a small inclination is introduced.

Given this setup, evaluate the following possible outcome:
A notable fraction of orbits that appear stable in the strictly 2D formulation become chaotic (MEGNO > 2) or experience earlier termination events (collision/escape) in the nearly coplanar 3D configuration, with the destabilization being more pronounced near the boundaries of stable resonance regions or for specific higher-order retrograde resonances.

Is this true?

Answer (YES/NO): NO